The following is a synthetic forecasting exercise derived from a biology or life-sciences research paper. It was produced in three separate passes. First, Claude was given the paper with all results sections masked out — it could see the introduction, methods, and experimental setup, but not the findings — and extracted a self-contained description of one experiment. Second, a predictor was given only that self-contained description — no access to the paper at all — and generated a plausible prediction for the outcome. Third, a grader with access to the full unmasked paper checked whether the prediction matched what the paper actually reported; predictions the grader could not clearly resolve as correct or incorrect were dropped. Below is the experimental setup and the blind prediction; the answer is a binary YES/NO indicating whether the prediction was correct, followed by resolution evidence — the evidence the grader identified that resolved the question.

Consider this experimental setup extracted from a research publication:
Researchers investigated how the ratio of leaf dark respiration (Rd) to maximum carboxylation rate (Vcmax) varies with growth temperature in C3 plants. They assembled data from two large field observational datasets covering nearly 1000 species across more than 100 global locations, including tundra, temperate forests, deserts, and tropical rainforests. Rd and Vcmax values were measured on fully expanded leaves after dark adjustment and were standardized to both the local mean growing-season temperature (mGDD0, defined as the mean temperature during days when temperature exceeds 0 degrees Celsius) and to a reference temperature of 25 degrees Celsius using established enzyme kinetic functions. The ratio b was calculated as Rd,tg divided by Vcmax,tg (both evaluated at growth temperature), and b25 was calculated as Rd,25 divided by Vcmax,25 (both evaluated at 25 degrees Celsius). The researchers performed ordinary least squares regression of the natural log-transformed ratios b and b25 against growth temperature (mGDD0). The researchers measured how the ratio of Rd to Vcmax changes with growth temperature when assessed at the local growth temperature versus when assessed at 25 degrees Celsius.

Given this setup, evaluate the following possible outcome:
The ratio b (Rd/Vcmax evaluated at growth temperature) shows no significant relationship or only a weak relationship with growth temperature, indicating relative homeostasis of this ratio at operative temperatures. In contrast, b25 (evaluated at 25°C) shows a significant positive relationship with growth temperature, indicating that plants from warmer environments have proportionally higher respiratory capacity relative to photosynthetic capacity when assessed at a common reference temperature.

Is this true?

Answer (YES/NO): NO